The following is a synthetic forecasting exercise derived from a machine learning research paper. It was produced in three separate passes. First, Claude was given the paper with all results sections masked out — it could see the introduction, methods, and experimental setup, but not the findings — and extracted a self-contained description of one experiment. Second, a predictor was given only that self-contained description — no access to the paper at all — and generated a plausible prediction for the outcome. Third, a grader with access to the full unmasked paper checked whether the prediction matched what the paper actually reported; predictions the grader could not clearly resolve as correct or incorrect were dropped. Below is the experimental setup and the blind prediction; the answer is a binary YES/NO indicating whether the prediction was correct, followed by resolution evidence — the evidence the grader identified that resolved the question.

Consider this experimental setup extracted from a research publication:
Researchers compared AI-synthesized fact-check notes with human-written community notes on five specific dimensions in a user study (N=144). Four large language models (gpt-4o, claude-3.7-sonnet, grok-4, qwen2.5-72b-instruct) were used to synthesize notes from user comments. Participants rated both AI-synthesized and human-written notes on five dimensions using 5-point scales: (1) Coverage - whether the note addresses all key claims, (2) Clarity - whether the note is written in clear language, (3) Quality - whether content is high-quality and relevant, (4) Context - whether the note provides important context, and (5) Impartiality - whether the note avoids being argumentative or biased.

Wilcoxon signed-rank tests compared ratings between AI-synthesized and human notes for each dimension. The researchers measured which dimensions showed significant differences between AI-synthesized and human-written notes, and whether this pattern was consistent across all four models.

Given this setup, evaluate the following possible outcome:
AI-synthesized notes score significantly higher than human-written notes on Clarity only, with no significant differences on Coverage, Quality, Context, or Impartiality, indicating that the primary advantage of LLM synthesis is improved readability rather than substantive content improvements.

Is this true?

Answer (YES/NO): NO